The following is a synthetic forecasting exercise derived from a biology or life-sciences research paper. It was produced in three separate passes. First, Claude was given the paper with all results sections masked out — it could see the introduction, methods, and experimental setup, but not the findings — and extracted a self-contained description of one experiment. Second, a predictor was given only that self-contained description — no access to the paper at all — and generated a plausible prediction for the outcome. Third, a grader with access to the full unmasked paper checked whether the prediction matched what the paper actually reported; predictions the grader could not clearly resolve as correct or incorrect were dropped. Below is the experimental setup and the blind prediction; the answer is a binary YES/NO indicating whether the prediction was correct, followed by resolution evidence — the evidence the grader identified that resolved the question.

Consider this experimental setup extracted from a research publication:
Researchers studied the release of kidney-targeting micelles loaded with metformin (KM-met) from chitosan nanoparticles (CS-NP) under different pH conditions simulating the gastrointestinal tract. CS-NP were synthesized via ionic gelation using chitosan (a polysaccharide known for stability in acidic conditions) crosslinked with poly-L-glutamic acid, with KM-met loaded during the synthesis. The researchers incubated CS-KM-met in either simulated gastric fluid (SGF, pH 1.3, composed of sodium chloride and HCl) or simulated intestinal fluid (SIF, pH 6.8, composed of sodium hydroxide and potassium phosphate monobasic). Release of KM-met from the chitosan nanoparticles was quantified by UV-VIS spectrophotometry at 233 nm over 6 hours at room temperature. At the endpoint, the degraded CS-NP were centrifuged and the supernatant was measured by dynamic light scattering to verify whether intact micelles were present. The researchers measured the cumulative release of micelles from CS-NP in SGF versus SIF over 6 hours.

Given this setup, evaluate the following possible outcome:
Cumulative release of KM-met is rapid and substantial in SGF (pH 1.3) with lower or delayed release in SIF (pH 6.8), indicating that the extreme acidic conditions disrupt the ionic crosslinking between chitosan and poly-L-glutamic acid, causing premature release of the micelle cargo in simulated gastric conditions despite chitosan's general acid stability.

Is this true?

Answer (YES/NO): NO